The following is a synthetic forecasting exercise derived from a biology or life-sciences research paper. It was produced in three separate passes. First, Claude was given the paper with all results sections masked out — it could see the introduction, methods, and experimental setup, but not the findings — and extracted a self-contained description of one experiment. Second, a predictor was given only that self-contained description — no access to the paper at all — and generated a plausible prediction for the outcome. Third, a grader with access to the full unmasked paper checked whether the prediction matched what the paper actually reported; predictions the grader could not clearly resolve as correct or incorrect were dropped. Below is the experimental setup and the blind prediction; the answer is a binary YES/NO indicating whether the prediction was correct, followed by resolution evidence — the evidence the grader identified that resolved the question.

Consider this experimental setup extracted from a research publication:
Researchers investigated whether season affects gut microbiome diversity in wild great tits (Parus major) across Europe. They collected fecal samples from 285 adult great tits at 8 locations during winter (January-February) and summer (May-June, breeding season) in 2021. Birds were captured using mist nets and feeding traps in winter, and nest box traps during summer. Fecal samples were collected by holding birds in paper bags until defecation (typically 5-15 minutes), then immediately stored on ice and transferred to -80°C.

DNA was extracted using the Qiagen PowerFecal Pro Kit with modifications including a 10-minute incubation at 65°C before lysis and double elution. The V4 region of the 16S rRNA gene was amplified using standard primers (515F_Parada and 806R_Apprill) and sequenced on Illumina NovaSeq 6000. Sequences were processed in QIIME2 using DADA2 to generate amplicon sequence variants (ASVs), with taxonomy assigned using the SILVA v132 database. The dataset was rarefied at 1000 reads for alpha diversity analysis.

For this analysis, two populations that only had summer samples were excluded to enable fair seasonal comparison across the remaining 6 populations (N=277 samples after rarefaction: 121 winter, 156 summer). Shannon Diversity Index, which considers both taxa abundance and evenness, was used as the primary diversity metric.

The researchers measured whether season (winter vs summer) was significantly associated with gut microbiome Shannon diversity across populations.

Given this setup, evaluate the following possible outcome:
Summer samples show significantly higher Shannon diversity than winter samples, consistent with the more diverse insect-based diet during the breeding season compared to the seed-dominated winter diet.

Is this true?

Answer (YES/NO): NO